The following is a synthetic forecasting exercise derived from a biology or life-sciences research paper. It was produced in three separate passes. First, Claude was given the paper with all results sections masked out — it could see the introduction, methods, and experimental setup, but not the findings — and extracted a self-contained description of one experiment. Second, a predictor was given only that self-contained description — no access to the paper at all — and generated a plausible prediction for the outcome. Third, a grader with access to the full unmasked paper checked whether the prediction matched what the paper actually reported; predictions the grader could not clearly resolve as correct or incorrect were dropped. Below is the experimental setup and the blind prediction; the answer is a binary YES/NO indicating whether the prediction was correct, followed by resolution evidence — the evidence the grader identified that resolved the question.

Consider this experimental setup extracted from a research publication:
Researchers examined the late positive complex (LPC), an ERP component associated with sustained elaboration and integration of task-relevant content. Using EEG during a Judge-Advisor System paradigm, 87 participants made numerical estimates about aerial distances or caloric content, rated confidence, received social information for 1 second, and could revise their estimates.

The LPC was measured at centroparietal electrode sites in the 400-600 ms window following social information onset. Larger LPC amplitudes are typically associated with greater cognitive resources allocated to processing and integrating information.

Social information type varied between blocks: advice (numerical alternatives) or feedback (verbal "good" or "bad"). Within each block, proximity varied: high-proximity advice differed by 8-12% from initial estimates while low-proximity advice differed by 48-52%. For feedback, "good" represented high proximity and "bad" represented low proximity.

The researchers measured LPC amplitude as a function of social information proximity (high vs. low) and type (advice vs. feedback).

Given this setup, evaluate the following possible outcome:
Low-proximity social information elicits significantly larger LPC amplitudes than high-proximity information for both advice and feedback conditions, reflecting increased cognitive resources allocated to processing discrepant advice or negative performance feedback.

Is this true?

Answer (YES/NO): NO